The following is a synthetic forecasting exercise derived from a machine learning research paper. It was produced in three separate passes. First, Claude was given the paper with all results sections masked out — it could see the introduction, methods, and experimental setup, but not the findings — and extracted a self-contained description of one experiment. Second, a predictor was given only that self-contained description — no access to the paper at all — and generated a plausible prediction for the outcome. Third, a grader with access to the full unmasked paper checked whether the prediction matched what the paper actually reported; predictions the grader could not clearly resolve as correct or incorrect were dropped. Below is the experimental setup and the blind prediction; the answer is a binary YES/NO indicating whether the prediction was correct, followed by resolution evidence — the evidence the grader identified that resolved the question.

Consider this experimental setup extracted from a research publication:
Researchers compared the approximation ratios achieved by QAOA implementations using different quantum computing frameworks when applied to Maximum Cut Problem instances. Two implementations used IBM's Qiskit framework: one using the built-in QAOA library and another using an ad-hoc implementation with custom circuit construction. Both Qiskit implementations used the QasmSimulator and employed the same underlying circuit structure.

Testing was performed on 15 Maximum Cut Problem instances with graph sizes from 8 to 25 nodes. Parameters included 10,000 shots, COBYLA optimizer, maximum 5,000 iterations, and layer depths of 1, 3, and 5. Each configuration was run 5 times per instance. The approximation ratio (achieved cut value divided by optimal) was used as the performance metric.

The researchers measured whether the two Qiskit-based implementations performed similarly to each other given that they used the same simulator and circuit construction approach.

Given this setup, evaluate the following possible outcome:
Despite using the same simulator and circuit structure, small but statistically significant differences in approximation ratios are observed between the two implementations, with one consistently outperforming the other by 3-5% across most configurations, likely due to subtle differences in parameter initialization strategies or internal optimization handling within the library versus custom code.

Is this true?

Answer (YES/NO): NO